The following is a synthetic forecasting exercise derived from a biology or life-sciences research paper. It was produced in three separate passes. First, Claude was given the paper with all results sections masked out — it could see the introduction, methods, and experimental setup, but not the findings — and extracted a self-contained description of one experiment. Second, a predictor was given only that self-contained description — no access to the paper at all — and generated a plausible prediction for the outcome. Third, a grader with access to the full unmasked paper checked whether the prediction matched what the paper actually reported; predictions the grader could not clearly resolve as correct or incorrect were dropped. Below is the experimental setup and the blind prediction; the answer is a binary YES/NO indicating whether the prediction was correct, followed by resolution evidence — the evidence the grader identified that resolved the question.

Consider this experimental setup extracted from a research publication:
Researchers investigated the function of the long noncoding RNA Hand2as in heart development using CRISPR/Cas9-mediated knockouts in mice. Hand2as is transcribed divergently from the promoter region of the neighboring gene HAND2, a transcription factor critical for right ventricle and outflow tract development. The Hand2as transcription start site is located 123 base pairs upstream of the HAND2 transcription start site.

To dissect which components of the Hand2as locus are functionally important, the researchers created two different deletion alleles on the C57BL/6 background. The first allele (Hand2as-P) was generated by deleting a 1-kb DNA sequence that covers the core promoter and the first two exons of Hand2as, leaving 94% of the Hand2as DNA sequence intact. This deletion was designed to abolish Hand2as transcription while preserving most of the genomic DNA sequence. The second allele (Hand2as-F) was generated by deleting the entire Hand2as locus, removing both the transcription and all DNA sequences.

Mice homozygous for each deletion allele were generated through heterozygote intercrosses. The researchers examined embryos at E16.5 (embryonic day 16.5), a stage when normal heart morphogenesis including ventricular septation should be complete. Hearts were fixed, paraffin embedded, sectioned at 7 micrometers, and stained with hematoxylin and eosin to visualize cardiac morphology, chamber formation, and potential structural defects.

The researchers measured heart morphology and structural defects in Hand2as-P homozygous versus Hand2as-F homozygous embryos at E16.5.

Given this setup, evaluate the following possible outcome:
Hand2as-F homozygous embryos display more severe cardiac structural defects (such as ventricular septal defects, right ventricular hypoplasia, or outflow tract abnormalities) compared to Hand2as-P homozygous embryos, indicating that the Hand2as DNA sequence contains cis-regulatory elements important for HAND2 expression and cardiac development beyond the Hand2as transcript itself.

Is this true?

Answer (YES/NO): YES